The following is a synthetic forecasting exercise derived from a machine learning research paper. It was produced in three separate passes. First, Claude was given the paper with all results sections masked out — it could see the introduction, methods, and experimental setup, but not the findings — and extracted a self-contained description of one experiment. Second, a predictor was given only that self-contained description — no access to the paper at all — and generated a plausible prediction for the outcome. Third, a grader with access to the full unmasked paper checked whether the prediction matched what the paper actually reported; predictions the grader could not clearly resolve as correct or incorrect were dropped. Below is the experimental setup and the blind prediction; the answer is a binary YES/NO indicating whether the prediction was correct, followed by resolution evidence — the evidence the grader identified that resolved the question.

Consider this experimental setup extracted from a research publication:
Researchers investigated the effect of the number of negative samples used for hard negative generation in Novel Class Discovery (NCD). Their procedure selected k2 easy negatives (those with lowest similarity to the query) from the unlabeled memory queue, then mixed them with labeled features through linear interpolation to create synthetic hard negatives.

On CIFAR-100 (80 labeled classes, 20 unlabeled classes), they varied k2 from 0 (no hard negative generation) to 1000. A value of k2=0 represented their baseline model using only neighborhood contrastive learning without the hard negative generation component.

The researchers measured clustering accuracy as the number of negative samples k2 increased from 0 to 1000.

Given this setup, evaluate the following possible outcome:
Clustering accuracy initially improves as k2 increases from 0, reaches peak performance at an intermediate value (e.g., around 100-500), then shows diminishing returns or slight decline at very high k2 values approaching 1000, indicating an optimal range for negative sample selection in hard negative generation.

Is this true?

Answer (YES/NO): YES